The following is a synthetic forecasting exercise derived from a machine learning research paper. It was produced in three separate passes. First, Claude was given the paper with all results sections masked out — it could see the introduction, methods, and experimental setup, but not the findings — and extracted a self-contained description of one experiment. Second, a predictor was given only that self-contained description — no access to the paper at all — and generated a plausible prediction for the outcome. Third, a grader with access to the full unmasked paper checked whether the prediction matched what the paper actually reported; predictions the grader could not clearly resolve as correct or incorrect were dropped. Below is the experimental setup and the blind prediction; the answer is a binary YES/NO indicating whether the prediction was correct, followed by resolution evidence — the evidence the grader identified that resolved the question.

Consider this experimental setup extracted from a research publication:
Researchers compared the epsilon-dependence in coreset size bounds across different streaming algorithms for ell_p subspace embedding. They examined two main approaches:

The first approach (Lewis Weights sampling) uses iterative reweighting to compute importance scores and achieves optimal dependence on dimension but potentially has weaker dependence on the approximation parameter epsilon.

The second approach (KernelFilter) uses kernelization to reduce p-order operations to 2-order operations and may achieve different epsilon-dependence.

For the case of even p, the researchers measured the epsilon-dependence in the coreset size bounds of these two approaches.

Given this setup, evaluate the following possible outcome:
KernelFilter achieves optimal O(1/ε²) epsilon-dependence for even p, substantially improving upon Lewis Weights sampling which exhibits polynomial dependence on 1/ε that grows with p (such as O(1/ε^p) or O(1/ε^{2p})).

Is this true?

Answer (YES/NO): NO